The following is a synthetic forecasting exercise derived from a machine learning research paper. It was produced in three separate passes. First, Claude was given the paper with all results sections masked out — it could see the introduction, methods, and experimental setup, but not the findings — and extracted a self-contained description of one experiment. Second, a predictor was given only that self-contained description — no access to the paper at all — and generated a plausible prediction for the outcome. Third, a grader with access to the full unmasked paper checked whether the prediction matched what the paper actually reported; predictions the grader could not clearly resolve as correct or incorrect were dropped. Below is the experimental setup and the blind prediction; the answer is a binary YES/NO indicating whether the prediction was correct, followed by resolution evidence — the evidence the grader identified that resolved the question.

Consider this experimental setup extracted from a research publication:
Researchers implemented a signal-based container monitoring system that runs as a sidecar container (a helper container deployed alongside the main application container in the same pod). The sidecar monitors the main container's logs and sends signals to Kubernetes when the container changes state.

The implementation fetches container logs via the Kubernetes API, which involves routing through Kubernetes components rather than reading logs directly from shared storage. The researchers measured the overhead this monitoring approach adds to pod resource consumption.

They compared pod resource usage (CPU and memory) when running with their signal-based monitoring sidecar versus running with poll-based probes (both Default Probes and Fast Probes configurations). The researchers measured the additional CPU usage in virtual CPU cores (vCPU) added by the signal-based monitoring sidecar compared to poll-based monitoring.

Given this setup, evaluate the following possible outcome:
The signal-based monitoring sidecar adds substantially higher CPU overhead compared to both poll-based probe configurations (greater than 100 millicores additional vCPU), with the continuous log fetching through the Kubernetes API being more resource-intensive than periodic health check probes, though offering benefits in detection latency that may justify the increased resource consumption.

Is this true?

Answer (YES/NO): NO